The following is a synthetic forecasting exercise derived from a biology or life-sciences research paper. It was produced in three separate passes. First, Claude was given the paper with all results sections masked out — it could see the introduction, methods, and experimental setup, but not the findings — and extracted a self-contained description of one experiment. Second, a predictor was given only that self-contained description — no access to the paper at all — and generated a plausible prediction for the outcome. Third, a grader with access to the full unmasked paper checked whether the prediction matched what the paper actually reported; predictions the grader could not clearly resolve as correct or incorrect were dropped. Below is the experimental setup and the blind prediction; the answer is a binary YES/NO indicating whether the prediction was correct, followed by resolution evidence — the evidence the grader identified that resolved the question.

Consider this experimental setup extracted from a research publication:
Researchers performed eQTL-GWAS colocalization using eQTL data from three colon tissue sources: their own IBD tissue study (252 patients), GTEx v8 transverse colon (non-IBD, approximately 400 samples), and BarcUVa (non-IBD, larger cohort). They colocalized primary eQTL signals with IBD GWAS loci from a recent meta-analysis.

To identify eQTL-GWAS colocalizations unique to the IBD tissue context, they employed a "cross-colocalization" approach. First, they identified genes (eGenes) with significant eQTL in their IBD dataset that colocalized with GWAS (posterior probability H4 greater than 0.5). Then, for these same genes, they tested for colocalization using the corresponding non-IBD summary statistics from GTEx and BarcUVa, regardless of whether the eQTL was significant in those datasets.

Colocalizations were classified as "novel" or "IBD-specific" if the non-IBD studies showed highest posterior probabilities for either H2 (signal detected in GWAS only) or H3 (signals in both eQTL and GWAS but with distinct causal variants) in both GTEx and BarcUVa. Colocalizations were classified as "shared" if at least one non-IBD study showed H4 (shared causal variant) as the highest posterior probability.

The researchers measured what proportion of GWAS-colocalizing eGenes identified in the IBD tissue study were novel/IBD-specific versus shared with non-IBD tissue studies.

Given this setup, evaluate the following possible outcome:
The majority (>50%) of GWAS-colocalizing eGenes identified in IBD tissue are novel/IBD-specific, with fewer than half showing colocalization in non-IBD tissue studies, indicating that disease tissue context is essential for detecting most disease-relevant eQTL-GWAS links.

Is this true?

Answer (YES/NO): NO